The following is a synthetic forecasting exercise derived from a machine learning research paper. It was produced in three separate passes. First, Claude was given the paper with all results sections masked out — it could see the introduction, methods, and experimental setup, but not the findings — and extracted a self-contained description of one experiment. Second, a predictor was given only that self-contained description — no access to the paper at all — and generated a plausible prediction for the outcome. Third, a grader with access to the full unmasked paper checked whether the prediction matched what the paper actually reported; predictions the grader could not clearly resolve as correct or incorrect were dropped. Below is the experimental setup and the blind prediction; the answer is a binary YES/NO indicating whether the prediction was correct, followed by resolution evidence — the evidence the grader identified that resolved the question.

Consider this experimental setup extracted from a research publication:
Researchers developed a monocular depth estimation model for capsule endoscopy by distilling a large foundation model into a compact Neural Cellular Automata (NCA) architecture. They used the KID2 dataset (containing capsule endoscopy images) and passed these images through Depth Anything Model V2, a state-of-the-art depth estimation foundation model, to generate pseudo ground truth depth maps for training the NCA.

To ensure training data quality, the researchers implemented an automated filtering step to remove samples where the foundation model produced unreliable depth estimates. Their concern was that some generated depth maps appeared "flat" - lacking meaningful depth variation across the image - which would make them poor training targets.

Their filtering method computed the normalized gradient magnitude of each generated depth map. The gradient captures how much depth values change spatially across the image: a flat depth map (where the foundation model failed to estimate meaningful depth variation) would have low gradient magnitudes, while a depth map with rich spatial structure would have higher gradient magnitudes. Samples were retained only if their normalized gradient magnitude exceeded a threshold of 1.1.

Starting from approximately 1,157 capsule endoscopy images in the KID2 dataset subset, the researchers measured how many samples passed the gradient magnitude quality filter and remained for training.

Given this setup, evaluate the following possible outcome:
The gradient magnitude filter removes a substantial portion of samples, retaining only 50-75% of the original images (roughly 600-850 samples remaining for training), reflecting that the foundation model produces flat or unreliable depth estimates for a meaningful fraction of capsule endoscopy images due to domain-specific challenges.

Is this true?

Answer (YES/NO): YES